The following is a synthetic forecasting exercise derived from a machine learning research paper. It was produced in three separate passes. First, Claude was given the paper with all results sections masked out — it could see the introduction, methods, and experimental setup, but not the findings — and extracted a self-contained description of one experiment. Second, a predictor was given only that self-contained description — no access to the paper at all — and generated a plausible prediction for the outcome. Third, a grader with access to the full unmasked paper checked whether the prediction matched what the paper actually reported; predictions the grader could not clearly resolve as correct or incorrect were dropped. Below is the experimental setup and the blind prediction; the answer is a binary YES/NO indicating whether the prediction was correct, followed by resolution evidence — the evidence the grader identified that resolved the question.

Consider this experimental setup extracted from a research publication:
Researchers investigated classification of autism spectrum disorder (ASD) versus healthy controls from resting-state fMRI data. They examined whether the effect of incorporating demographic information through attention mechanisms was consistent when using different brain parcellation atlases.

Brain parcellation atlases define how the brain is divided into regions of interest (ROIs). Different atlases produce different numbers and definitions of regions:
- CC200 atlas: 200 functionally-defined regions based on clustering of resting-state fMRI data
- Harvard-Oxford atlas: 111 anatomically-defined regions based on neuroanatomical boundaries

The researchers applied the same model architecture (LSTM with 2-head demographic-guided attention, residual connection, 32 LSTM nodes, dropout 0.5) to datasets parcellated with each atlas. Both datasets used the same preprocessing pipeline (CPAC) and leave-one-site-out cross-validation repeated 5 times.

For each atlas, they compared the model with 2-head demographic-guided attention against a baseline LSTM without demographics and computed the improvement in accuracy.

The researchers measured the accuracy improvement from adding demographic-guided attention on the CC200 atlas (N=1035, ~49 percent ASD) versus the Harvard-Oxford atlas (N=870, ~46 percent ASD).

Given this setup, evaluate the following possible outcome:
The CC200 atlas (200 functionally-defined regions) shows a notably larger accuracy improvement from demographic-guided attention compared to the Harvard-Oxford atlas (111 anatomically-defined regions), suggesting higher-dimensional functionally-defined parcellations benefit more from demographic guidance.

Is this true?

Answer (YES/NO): NO